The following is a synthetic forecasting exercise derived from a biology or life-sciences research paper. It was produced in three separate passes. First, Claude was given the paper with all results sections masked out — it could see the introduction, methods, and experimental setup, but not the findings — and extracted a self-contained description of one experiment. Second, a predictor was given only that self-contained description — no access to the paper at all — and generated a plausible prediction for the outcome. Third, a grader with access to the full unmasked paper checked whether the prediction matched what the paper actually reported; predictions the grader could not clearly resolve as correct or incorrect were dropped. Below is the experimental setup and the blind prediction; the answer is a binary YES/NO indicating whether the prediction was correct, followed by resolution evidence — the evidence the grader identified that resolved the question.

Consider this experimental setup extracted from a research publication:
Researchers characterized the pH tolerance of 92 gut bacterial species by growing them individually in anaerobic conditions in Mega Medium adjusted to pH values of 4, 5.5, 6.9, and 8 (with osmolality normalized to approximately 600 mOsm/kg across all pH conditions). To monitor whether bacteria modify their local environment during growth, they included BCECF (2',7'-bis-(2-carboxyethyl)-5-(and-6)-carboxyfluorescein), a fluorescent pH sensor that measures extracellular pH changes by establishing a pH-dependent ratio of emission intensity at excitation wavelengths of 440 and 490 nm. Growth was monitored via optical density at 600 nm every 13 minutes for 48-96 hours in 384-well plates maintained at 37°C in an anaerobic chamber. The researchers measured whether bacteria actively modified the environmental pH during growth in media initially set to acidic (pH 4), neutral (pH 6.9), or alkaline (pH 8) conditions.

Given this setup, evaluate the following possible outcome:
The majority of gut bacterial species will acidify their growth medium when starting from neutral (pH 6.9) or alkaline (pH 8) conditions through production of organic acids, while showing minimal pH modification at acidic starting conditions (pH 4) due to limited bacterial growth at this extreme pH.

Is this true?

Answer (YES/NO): NO